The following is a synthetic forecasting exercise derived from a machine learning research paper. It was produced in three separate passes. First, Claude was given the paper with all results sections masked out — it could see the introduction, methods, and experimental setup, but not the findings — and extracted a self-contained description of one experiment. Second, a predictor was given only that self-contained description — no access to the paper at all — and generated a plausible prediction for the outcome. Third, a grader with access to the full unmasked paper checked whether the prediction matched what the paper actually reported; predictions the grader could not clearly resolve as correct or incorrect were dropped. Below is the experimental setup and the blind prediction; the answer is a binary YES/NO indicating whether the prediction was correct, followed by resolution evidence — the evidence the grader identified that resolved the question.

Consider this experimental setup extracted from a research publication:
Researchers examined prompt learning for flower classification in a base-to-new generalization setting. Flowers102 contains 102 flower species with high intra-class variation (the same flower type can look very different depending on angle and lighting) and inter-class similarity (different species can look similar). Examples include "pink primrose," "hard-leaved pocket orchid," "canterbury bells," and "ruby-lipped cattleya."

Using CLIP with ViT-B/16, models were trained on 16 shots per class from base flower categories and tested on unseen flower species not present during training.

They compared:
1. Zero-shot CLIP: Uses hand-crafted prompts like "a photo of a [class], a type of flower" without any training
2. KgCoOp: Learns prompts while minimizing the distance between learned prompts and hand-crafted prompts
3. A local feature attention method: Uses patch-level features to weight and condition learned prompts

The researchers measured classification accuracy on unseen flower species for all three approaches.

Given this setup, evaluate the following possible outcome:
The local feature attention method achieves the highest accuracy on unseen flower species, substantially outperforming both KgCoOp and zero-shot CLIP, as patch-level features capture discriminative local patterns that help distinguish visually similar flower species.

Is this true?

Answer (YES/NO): NO